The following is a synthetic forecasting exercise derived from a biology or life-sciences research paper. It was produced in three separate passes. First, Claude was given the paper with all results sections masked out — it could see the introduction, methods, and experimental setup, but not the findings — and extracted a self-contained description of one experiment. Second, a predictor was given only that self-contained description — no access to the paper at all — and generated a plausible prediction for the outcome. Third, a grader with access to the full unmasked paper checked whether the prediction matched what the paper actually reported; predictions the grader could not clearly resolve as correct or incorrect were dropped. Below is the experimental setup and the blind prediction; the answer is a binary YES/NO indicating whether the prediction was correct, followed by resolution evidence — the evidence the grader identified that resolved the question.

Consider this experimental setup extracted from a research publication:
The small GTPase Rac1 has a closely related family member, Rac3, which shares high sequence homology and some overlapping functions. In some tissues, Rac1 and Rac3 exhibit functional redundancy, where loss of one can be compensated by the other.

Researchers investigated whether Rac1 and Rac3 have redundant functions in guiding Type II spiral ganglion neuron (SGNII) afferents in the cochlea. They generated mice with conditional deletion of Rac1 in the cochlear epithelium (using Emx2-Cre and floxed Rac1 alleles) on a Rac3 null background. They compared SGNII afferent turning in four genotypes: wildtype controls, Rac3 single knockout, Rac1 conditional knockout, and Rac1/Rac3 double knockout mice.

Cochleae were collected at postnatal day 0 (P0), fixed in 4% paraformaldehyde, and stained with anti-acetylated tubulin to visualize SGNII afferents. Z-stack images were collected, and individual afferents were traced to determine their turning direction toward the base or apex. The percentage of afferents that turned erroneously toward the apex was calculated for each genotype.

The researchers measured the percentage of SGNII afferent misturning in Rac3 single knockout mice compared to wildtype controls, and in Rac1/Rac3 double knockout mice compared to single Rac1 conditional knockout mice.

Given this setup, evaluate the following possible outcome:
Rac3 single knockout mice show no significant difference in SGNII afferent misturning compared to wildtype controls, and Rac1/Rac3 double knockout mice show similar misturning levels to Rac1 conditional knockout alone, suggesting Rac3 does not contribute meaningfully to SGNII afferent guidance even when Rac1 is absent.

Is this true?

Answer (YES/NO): YES